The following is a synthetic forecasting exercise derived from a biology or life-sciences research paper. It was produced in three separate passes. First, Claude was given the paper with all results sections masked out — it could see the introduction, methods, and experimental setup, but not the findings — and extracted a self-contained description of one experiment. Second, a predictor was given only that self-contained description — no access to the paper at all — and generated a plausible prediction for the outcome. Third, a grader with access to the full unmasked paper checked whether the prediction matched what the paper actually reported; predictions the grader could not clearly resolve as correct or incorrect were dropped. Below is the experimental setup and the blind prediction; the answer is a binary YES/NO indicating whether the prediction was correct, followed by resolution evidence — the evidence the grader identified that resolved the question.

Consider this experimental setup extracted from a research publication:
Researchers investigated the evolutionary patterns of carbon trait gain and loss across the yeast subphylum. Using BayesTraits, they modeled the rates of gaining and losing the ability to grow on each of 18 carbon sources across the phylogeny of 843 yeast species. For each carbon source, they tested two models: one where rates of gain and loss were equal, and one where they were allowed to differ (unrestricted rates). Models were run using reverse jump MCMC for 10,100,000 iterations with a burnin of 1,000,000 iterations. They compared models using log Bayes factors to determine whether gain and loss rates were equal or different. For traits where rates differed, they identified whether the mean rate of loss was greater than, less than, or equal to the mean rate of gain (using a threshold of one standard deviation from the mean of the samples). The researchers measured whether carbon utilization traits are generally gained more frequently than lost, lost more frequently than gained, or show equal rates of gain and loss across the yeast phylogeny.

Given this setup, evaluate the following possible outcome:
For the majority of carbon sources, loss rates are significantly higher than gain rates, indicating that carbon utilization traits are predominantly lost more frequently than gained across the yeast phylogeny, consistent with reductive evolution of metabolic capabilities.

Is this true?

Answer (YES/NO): YES